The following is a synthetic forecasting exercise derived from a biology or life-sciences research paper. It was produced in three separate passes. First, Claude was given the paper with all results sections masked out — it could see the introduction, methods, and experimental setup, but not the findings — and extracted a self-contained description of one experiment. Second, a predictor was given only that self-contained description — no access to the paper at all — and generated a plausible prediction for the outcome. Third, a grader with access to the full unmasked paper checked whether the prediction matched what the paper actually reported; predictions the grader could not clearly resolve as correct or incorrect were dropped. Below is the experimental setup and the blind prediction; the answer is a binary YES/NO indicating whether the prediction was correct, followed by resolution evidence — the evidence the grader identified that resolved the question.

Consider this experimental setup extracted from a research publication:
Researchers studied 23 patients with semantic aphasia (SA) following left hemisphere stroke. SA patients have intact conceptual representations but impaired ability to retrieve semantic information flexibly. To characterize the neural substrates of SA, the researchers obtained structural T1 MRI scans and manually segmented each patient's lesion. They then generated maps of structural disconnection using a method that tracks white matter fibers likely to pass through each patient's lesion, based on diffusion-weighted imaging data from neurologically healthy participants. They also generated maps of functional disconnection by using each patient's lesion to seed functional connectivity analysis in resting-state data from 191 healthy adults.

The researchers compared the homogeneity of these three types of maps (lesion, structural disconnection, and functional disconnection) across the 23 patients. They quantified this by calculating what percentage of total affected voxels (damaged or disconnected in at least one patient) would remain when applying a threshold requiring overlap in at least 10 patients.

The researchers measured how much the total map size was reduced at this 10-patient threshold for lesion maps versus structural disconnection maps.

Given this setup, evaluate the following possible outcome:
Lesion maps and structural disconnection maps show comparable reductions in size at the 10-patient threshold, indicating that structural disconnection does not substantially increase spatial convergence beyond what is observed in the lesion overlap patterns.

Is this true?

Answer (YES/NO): NO